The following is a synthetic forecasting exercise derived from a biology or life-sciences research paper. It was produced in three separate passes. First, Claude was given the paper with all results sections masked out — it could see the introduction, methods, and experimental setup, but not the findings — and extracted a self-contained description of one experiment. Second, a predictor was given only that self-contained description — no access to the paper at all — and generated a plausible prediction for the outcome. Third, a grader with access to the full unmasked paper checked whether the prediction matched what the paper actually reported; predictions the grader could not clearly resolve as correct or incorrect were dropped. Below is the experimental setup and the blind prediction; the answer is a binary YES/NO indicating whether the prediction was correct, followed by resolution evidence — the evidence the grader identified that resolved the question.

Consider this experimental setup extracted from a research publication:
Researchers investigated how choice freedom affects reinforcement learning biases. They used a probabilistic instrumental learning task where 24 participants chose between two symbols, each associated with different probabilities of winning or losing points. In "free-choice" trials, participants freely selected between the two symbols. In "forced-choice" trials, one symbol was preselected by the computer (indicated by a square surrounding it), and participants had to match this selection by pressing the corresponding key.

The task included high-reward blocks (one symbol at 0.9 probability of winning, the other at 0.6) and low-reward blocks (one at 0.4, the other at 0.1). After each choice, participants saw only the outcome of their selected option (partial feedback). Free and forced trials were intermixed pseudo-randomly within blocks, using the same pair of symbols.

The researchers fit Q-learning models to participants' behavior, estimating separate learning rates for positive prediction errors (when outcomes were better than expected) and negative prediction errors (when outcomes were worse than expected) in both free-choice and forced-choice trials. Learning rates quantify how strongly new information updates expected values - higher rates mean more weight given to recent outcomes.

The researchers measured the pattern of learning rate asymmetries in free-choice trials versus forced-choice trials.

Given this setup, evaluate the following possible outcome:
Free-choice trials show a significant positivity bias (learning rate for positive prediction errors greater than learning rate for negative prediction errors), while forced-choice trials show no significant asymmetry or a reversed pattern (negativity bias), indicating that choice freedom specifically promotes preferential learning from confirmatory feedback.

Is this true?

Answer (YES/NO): YES